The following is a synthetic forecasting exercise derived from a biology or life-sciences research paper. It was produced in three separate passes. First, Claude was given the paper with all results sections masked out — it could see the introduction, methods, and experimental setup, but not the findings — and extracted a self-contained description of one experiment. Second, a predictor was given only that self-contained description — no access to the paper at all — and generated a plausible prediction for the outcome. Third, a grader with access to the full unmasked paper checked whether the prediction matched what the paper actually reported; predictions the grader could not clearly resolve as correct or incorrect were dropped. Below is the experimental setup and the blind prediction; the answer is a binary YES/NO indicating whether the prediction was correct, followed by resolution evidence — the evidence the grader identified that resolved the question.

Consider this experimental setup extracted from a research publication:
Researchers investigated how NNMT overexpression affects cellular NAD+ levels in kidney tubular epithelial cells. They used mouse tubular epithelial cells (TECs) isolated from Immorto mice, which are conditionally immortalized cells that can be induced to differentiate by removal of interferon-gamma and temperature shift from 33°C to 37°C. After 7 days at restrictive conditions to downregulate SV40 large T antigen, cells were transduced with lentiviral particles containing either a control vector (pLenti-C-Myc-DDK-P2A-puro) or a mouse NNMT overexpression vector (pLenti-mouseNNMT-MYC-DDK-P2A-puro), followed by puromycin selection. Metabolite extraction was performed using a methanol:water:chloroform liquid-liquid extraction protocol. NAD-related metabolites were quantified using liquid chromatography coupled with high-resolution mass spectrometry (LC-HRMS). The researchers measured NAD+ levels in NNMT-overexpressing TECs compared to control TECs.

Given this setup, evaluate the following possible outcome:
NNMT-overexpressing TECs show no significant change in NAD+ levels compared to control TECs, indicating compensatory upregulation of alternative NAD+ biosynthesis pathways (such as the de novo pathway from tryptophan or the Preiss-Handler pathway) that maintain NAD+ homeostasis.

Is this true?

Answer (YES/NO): NO